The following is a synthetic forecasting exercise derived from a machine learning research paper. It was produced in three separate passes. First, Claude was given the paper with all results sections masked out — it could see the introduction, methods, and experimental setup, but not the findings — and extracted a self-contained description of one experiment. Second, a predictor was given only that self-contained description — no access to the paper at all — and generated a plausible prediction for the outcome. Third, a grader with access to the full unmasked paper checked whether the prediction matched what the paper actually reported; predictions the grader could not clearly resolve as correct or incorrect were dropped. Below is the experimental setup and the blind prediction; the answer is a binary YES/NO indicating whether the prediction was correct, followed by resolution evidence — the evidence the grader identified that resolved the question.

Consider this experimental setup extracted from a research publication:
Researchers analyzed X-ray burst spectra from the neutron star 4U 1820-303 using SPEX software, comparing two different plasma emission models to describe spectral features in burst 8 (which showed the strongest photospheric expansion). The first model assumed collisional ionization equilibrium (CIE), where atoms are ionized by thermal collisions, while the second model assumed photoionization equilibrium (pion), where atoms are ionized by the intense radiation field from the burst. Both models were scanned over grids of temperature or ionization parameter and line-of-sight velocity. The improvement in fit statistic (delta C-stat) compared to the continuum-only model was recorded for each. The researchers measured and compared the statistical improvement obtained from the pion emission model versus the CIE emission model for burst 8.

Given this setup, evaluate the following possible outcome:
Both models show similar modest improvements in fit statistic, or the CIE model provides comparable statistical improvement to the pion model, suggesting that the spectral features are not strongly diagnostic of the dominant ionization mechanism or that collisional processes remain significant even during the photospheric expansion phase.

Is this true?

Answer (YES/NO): YES